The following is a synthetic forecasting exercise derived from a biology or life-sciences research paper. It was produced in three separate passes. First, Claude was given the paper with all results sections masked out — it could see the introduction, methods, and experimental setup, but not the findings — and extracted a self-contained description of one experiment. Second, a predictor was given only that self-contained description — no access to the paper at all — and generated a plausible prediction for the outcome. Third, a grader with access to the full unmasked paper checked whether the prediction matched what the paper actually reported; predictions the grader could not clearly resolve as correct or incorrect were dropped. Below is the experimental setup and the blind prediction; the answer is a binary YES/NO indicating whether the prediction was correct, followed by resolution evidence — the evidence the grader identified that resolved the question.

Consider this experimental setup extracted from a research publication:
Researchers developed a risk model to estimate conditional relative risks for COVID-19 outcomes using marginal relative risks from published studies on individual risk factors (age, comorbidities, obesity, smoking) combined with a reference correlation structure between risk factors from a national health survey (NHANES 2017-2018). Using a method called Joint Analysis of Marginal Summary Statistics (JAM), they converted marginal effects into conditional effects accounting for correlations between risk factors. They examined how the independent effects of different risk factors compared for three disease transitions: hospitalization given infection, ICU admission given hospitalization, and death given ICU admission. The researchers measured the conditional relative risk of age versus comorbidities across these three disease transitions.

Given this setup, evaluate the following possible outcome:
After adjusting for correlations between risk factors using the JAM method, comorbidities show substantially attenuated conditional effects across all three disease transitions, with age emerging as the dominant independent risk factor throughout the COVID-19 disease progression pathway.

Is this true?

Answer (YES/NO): NO